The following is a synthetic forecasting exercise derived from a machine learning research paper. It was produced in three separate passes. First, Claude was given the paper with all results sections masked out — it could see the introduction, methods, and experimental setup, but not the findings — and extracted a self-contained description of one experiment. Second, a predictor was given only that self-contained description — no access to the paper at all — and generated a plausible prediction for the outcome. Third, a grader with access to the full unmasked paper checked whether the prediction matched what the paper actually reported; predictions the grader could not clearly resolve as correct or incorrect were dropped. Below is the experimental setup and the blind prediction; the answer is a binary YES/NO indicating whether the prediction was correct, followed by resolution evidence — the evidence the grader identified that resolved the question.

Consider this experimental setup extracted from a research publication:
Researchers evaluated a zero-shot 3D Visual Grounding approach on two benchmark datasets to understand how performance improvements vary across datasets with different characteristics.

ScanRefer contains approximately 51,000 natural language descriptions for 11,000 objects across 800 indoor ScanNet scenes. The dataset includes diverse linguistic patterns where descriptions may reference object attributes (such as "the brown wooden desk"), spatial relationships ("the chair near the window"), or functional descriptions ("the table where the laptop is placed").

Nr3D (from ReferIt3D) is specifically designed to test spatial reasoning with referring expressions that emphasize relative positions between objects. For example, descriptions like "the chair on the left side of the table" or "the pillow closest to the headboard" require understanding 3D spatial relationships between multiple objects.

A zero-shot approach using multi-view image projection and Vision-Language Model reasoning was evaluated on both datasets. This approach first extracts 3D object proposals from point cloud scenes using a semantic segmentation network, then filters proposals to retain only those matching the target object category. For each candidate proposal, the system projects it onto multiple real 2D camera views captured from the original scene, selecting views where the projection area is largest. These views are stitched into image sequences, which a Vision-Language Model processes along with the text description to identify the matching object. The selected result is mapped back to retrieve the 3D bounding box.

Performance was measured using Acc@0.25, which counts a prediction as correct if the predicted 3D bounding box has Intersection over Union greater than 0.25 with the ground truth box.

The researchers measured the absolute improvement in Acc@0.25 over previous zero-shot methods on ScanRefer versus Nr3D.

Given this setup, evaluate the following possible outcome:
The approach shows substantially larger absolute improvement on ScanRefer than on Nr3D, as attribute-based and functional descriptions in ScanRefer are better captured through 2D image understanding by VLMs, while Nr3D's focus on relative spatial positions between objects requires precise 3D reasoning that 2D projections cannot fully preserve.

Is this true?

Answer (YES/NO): NO